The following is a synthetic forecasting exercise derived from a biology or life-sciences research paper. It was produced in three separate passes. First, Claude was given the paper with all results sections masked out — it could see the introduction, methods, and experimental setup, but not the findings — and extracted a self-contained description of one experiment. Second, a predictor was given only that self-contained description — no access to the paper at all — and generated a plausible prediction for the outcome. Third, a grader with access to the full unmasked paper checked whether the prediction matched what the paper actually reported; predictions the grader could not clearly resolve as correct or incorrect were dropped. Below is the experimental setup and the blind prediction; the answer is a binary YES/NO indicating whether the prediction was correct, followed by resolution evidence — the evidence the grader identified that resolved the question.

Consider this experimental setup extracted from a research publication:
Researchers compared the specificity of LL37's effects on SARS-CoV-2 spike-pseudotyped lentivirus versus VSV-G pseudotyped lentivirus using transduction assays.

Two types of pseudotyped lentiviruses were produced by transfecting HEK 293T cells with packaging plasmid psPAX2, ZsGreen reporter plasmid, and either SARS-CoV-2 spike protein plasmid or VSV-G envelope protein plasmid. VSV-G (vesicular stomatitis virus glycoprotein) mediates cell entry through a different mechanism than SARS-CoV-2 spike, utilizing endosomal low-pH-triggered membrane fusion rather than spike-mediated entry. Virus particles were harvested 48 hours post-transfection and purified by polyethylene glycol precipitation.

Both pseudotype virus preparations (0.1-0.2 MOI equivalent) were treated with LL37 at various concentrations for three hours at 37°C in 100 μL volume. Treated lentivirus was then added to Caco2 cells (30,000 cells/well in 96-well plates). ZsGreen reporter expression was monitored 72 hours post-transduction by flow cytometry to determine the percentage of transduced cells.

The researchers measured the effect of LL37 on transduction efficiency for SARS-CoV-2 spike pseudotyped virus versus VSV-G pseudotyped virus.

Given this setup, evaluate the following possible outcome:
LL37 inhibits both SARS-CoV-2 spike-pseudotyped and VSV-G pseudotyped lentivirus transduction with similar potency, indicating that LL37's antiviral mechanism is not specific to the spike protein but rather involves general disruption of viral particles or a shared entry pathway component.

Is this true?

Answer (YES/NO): YES